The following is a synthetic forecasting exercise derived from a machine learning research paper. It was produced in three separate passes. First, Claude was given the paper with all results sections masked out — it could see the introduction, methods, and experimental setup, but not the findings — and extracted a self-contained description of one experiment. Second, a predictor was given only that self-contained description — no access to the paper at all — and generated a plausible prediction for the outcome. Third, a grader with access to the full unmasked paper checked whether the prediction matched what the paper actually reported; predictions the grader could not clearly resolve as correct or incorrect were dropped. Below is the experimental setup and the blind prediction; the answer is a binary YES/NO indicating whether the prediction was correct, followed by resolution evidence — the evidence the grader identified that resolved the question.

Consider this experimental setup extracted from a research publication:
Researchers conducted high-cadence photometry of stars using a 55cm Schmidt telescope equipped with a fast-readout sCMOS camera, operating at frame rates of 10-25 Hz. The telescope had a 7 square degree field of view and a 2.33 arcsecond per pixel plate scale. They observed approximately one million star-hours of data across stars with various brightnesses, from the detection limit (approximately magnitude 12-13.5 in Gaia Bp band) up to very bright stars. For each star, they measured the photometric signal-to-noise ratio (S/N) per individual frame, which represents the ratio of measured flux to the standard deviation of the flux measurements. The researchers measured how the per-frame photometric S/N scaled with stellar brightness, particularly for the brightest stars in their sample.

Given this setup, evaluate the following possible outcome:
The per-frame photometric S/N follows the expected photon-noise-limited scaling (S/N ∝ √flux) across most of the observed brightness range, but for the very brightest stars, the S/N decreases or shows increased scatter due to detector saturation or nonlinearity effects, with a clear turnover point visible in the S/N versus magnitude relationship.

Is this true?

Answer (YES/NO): NO